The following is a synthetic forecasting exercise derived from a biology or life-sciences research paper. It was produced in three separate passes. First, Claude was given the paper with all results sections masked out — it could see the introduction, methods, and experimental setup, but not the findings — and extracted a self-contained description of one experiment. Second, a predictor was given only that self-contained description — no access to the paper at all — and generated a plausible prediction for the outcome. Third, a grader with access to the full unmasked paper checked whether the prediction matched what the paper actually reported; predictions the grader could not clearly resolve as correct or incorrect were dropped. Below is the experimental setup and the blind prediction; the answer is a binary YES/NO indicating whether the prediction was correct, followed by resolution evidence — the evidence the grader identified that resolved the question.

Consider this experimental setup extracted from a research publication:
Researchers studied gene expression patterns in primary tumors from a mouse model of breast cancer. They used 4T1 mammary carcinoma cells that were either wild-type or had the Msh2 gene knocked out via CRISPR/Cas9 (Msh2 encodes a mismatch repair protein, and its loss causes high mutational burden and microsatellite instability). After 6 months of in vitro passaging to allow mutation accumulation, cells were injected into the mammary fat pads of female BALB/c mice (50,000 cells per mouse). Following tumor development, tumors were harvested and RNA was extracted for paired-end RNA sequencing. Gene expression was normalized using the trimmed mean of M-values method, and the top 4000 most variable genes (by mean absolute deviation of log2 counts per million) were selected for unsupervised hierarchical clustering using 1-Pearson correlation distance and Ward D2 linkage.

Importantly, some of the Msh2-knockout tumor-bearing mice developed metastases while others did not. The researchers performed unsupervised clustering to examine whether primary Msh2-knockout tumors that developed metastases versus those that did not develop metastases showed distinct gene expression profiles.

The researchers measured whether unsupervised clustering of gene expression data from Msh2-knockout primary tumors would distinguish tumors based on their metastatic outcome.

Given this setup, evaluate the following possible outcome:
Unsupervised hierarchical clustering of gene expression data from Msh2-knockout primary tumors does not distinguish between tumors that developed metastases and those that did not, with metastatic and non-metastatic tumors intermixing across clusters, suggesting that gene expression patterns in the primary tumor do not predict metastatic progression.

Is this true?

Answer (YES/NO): NO